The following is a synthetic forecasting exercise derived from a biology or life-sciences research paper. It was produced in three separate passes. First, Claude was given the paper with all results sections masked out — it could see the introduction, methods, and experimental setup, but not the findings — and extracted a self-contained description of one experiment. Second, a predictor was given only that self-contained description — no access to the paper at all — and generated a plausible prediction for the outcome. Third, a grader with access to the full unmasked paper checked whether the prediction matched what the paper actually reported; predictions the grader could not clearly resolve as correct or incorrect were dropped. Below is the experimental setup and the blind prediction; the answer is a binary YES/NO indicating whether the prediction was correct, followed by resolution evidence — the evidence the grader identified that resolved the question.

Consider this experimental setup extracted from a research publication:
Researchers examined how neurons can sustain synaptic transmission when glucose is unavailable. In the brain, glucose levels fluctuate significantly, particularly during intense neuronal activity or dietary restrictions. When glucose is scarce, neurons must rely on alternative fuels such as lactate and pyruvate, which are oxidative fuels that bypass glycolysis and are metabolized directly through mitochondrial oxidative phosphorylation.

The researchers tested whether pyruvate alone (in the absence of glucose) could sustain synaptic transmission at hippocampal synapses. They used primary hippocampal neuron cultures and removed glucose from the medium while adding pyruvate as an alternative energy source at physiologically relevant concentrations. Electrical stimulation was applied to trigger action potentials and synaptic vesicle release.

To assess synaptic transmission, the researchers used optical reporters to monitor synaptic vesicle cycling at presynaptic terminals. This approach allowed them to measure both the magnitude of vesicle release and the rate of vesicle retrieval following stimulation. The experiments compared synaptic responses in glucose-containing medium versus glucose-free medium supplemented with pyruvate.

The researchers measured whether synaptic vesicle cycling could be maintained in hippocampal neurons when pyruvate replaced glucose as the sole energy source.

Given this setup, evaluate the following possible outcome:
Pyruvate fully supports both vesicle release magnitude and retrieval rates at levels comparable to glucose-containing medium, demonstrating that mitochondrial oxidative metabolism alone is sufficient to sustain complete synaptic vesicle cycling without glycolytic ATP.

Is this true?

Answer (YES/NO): YES